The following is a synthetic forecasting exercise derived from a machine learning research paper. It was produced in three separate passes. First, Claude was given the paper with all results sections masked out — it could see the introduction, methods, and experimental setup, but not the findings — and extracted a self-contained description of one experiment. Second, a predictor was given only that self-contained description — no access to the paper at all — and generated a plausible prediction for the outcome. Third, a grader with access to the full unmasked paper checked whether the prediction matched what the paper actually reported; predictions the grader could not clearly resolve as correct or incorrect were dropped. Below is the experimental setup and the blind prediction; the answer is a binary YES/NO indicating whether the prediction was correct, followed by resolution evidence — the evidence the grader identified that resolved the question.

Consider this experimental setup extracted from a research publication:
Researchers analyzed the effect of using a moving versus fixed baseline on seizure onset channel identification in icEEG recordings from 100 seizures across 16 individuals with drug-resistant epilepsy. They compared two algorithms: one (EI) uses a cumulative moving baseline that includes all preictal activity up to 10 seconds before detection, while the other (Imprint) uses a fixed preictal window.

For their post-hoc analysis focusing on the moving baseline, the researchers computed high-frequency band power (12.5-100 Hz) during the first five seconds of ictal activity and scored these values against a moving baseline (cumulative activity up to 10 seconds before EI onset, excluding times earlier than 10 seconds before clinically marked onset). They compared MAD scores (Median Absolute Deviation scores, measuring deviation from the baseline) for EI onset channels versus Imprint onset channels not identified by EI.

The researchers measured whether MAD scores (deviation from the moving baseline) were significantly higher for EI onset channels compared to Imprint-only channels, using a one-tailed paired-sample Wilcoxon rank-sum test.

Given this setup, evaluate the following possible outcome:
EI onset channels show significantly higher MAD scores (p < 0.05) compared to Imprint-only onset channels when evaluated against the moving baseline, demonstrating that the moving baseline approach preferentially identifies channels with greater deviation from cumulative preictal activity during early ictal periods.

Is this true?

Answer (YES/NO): YES